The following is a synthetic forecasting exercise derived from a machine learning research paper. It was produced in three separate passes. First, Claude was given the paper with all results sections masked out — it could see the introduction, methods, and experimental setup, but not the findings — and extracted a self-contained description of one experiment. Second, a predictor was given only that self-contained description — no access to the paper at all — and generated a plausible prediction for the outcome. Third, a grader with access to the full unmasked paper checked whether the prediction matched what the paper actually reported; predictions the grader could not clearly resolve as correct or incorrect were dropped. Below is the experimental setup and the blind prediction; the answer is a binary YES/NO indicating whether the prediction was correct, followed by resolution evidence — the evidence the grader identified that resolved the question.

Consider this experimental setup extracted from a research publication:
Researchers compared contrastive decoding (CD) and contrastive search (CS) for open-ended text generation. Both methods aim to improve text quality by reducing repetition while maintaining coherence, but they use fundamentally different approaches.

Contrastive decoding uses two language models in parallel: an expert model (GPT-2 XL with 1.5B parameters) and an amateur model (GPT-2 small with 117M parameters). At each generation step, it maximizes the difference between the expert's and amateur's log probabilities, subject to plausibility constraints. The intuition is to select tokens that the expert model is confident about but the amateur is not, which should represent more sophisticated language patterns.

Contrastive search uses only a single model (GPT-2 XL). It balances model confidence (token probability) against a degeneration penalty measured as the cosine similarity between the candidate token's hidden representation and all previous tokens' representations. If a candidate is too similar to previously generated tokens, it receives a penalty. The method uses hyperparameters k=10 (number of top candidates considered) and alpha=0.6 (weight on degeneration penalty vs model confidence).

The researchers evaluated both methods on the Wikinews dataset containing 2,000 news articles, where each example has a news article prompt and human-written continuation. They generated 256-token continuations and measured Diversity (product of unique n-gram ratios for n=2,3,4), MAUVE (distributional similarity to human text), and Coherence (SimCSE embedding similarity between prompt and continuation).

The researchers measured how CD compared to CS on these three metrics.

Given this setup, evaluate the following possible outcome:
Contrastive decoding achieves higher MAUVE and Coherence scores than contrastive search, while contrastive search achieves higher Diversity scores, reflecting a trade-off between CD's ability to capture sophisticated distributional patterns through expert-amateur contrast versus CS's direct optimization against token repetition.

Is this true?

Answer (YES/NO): YES